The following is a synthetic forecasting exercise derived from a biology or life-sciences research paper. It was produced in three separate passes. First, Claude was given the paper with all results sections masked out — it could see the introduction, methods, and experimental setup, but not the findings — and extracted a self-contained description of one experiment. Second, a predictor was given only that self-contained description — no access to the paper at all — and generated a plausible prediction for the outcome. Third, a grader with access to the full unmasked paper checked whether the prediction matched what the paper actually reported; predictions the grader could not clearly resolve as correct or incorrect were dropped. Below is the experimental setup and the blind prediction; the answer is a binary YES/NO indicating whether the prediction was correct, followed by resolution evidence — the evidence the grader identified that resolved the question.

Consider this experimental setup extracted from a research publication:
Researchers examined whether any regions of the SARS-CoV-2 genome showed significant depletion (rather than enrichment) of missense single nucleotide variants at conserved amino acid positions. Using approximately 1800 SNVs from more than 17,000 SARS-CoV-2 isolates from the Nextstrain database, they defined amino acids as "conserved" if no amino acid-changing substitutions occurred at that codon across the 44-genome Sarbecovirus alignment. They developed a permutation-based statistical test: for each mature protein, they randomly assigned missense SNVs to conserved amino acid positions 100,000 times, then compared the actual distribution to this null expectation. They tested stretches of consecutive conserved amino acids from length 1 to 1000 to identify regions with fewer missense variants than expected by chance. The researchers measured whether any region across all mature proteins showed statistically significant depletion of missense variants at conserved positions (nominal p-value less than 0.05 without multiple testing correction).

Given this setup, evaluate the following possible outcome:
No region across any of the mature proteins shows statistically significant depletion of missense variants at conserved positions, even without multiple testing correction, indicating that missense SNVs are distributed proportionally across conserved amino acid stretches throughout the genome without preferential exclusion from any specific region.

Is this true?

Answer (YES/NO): YES